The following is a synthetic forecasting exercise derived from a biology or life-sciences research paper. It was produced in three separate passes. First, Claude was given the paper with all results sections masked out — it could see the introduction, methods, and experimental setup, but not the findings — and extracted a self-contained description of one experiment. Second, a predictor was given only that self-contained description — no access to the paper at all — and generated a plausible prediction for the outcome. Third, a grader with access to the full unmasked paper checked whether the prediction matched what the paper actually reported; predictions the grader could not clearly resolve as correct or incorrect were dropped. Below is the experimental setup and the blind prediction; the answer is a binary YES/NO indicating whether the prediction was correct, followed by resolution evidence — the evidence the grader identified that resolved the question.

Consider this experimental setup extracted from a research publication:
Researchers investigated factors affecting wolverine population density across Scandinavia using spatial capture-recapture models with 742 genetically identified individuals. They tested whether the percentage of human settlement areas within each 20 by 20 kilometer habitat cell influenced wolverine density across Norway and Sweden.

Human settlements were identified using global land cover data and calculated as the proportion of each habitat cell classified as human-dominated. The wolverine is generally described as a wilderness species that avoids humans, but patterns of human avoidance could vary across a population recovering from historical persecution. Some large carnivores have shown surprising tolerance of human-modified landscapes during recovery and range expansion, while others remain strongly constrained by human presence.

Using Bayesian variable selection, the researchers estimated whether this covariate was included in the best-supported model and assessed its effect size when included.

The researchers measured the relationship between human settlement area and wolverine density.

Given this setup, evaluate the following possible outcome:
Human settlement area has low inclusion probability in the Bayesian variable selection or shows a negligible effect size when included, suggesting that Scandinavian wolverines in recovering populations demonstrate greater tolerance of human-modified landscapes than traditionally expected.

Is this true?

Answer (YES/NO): NO